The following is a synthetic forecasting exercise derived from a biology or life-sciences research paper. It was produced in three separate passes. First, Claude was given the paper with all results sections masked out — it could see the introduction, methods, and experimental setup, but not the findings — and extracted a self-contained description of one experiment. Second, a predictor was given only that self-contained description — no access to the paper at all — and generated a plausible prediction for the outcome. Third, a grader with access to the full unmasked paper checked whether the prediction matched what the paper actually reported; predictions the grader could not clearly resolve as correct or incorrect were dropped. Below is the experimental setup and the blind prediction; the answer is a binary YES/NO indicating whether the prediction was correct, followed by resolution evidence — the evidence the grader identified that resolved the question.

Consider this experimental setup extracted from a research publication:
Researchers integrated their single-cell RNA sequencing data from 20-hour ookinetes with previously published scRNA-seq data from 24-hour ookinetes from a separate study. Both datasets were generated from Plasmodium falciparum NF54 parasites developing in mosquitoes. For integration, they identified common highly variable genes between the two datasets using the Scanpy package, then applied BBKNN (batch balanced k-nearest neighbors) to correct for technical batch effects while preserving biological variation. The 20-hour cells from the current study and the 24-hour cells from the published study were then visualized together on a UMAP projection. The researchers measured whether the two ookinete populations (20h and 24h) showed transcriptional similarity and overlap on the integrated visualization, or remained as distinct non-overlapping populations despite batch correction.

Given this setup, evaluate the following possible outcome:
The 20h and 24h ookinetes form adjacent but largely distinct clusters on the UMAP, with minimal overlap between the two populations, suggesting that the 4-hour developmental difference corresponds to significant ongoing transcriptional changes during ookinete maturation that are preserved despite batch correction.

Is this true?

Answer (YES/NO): NO